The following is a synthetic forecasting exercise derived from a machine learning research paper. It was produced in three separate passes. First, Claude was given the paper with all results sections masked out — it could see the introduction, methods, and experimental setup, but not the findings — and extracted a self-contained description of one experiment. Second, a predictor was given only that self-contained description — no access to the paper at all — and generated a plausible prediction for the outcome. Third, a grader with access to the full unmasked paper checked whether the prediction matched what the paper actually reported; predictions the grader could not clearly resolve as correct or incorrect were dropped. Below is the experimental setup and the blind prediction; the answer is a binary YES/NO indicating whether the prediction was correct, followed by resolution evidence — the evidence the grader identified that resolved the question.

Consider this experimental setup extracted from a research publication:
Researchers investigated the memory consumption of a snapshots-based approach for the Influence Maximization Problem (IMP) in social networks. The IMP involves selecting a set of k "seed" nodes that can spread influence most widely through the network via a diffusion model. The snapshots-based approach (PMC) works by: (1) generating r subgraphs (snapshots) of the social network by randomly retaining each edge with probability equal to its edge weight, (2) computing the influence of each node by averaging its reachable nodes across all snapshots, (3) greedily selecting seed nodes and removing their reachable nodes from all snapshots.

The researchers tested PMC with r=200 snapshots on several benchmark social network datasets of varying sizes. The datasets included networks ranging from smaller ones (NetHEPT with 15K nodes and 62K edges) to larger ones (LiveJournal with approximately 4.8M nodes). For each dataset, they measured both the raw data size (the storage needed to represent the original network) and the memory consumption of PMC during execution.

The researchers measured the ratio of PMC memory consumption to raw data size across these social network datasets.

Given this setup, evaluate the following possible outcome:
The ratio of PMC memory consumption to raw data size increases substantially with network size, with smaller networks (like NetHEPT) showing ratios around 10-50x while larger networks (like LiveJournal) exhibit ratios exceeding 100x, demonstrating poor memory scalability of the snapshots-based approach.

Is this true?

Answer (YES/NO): NO